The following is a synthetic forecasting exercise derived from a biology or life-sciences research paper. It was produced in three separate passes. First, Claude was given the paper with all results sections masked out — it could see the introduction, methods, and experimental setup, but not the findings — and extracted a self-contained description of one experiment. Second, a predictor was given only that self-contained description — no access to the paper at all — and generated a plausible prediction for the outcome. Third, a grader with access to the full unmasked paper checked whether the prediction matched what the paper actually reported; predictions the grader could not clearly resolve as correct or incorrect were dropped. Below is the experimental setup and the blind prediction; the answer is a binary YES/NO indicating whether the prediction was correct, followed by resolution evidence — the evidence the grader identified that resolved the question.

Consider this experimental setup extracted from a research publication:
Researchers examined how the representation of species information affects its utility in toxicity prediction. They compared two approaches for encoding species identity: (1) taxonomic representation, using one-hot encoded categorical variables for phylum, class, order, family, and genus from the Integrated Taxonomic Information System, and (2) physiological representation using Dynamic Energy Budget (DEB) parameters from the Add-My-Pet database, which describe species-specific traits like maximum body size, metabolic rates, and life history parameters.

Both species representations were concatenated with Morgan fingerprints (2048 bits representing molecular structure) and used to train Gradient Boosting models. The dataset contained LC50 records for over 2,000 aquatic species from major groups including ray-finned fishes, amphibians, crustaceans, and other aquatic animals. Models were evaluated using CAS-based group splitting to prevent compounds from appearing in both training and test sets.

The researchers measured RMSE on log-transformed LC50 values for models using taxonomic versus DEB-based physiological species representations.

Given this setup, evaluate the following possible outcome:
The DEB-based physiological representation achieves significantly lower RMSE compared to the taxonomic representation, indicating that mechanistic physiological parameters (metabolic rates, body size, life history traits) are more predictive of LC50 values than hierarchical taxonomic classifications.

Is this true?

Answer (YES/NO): NO